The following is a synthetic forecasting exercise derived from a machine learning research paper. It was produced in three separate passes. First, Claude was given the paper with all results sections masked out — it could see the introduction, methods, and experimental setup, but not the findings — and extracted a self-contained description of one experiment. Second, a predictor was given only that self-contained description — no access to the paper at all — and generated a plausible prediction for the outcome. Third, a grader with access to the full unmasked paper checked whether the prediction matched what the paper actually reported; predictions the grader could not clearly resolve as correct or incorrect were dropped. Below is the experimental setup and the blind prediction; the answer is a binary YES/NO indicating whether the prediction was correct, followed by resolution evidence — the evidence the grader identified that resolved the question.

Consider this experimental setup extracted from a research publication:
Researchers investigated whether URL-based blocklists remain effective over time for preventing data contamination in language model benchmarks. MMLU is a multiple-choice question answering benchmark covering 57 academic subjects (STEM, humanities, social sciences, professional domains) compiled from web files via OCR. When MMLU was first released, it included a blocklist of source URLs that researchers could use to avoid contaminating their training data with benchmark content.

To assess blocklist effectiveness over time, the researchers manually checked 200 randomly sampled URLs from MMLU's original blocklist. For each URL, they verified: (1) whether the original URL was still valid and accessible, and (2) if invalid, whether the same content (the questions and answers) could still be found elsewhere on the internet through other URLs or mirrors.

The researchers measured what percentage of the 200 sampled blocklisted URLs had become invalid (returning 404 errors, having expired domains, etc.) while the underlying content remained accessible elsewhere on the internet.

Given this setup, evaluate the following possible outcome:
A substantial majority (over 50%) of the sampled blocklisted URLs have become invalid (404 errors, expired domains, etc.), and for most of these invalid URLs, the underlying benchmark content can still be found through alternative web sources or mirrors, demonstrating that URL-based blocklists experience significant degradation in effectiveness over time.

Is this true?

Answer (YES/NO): NO